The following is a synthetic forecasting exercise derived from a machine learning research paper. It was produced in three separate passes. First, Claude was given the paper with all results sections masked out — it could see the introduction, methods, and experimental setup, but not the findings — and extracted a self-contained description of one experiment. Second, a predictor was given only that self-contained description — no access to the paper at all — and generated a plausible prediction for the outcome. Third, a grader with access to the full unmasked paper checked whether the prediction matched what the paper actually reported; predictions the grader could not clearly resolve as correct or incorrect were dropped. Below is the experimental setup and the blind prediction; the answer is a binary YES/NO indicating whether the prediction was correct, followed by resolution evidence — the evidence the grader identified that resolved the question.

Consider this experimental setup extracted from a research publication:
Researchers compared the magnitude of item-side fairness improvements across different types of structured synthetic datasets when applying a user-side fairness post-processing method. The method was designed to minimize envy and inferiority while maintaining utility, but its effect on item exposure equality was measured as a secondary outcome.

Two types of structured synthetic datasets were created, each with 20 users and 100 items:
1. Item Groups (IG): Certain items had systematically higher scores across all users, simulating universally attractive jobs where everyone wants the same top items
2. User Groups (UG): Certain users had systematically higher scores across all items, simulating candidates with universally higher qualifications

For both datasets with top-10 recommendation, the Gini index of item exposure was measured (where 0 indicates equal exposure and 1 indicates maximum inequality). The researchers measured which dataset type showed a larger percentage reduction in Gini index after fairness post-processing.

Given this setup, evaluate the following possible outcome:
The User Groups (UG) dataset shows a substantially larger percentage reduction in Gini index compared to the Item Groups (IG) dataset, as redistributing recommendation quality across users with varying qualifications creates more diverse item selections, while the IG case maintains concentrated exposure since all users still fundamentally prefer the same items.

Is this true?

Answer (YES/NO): NO